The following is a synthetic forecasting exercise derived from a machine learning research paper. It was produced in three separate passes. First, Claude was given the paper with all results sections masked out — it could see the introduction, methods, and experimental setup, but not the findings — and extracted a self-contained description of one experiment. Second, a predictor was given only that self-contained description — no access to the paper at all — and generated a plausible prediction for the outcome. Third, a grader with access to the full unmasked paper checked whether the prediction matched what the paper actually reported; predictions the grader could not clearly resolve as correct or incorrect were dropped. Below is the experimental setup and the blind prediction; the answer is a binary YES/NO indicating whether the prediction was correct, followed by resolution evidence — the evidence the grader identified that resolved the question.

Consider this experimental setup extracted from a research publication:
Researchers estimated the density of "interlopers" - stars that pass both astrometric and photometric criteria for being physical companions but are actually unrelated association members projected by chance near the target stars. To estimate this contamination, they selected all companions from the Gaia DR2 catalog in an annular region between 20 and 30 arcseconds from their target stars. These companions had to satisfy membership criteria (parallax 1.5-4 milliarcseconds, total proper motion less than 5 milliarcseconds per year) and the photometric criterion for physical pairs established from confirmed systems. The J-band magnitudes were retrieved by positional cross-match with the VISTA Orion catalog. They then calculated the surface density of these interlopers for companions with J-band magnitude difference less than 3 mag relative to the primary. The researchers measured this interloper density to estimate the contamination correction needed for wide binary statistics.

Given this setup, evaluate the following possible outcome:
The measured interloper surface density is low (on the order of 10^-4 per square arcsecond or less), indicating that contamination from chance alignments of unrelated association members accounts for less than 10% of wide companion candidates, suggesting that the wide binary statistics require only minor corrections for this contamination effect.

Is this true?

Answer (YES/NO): NO